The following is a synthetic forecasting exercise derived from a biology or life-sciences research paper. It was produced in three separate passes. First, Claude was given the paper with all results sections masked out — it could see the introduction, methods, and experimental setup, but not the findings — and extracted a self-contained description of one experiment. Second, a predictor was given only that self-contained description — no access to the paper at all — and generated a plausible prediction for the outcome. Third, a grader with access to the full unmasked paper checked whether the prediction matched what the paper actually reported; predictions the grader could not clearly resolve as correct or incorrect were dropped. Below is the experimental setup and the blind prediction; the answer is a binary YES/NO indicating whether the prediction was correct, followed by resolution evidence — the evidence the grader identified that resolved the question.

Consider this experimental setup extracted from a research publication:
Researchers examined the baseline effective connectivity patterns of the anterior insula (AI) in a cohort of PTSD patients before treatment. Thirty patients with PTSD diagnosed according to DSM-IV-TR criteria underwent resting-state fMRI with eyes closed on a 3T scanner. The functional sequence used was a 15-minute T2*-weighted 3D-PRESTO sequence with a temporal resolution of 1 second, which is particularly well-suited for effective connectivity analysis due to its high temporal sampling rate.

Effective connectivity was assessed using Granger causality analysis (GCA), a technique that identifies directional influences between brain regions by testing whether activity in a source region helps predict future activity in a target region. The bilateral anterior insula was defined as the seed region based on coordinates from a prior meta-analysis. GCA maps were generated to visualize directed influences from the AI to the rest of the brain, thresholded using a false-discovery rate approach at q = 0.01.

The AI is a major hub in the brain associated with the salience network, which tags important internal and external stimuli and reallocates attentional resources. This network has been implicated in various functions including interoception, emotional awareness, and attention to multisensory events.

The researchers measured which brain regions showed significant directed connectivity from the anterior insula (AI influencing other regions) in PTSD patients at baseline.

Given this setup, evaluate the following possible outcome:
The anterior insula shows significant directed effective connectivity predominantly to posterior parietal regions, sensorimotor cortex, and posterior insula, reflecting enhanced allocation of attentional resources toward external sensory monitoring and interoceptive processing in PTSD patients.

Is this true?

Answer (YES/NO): NO